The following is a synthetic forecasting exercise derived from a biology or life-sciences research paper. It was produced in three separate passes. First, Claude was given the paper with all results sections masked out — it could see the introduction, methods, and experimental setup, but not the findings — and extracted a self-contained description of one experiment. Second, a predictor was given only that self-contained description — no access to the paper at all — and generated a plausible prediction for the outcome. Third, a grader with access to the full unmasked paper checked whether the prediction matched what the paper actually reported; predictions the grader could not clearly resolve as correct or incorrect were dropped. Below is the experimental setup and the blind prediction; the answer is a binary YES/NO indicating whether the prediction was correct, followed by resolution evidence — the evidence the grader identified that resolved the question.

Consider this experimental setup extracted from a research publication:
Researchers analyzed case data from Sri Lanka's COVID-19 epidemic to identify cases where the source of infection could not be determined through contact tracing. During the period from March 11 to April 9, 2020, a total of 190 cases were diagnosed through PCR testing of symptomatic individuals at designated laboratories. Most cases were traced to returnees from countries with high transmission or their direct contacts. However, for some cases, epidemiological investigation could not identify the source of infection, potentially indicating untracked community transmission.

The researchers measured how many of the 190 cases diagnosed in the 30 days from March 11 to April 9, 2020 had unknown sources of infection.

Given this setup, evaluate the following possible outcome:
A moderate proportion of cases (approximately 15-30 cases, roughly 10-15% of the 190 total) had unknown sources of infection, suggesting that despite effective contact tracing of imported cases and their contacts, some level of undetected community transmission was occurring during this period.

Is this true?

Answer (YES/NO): NO